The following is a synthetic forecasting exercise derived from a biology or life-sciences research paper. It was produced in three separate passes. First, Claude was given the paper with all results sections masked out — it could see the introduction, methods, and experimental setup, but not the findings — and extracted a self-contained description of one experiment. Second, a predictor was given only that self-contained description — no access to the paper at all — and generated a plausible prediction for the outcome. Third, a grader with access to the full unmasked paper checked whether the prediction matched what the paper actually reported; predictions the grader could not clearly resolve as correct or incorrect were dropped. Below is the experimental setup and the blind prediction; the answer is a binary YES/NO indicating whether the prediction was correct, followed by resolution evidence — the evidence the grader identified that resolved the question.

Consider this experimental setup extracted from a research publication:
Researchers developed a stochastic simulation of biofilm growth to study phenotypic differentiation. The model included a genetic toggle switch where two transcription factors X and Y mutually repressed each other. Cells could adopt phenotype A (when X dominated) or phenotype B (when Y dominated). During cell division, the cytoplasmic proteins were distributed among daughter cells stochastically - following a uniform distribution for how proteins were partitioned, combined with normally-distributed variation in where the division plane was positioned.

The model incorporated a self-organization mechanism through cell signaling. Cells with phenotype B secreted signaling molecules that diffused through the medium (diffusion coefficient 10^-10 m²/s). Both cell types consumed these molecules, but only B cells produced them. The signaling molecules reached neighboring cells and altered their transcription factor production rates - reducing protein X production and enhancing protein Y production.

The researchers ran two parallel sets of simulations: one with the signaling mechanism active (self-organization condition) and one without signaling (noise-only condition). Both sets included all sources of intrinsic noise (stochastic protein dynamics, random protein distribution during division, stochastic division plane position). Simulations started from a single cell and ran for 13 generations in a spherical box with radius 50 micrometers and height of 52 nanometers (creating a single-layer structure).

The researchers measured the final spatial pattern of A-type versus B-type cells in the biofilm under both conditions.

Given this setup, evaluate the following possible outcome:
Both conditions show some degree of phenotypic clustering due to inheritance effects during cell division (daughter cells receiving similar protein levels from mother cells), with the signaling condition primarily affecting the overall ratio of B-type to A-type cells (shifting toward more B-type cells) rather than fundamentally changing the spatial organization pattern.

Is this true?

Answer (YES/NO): NO